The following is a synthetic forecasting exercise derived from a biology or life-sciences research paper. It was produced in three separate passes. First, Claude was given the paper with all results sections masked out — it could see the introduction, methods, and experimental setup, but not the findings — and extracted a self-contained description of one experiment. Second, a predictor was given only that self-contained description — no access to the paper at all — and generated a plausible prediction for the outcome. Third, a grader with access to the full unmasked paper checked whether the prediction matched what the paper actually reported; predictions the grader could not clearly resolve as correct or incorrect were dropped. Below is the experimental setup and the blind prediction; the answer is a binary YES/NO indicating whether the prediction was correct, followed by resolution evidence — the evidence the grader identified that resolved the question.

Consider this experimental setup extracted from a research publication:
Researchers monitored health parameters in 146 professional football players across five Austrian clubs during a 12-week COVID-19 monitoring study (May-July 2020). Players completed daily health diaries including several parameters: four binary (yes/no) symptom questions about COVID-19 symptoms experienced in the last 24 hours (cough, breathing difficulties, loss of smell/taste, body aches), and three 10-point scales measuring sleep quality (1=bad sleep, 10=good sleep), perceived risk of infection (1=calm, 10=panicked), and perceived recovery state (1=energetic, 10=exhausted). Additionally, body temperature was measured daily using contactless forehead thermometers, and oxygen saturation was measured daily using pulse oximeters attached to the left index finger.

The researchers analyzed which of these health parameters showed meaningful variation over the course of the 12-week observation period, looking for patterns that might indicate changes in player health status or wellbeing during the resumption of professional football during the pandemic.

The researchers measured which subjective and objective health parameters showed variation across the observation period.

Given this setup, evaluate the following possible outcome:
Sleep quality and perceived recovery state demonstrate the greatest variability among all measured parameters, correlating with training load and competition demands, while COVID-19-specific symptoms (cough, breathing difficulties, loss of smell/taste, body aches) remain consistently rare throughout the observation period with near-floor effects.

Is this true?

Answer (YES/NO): NO